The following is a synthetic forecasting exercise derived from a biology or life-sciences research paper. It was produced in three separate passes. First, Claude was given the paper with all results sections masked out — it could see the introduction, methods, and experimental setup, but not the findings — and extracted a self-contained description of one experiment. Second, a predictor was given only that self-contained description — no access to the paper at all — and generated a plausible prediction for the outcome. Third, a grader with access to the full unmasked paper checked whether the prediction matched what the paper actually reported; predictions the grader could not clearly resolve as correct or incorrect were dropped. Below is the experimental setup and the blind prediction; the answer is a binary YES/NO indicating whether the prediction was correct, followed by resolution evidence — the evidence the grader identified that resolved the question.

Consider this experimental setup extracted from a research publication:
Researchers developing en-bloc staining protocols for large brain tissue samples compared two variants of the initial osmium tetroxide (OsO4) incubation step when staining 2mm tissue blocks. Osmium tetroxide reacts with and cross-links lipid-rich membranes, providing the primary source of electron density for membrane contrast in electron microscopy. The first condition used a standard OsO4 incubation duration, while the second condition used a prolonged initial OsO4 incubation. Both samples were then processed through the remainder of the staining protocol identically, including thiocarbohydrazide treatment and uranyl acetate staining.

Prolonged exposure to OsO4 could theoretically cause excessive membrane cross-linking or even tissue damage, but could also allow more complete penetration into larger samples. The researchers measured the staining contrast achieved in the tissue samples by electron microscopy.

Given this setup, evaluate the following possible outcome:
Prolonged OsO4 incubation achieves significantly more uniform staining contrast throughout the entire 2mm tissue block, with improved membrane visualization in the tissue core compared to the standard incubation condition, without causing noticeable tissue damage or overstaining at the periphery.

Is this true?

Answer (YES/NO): YES